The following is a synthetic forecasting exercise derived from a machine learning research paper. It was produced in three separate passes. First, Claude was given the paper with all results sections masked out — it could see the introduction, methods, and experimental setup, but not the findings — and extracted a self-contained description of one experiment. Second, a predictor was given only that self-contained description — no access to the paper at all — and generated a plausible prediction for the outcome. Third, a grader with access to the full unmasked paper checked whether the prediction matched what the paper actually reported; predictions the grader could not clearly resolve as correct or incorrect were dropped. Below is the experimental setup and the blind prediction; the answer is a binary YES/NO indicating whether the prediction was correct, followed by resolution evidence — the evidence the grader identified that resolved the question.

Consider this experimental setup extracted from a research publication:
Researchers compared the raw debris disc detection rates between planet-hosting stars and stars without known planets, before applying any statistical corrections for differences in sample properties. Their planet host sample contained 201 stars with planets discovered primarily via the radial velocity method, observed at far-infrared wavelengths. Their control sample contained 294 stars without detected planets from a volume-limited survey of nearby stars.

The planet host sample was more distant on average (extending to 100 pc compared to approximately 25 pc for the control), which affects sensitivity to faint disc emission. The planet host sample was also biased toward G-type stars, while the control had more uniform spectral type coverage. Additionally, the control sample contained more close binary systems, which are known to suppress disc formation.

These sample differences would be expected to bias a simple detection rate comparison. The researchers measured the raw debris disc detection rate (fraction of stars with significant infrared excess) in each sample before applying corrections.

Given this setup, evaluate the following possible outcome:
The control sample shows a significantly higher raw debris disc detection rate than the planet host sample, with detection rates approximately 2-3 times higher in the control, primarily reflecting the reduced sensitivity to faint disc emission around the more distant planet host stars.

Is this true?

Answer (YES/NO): NO